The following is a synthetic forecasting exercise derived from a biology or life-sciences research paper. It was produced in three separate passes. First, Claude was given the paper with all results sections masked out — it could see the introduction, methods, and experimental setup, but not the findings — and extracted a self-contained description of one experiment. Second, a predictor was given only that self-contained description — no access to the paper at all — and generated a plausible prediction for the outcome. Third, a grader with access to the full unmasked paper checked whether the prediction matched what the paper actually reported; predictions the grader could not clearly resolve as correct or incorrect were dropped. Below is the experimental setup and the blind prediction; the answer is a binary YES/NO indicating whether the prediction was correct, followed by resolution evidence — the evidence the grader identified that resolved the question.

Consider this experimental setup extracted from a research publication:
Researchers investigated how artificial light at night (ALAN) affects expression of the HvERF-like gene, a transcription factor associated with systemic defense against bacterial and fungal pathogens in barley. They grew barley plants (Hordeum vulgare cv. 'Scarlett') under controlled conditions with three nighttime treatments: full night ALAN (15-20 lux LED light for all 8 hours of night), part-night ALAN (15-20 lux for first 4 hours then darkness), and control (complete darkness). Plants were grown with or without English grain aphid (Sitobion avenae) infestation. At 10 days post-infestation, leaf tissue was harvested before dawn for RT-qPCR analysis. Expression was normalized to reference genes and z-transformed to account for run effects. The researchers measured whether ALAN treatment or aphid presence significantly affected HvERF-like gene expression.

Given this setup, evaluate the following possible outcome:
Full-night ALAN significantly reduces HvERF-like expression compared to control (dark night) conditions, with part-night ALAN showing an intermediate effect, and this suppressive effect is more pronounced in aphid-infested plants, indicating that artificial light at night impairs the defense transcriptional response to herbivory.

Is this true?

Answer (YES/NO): NO